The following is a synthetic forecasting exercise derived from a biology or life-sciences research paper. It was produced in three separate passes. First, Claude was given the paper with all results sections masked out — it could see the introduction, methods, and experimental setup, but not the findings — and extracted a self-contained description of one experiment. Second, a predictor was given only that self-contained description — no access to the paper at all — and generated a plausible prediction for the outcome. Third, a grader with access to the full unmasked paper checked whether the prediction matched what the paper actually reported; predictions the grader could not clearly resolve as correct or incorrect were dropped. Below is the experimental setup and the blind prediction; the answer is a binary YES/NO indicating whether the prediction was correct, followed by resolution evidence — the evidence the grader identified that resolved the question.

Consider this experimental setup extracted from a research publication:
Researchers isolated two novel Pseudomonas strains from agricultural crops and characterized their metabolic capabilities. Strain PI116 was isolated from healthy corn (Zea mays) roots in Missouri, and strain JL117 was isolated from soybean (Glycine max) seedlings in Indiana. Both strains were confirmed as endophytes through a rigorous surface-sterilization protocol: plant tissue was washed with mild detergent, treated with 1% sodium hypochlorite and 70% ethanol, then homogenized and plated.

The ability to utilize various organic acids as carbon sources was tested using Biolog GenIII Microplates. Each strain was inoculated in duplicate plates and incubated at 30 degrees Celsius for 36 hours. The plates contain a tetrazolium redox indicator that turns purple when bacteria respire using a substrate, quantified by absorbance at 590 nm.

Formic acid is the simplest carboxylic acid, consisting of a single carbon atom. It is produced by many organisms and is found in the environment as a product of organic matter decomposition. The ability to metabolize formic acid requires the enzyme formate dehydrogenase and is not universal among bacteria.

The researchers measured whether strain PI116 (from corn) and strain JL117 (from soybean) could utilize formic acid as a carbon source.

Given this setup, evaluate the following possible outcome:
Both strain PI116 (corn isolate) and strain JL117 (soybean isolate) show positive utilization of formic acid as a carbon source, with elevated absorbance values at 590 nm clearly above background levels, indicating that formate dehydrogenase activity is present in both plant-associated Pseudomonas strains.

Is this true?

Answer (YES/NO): NO